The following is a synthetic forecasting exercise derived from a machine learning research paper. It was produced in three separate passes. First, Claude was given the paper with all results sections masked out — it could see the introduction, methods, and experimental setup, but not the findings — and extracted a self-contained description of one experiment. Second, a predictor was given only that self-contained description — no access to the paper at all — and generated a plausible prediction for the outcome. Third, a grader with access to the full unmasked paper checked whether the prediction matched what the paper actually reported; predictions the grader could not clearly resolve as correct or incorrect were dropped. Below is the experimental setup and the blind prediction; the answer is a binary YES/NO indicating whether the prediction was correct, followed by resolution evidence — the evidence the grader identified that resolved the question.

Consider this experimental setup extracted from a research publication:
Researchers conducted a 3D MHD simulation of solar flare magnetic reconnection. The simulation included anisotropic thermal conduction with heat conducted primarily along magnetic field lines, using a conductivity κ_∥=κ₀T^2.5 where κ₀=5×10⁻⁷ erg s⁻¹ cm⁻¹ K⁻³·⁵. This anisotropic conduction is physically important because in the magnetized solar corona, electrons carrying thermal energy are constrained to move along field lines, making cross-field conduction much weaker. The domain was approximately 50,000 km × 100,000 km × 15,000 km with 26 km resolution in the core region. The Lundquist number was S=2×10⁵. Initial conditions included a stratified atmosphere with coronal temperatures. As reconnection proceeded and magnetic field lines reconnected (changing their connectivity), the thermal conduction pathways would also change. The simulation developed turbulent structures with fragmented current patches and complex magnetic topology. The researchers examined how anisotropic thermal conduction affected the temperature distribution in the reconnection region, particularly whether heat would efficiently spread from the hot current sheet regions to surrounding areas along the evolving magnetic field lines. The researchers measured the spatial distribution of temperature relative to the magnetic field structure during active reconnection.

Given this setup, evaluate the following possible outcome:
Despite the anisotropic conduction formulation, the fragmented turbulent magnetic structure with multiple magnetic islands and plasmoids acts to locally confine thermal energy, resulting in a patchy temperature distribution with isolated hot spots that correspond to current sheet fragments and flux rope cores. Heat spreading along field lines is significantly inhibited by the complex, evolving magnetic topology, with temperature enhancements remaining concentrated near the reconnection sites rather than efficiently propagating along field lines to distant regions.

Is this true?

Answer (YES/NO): NO